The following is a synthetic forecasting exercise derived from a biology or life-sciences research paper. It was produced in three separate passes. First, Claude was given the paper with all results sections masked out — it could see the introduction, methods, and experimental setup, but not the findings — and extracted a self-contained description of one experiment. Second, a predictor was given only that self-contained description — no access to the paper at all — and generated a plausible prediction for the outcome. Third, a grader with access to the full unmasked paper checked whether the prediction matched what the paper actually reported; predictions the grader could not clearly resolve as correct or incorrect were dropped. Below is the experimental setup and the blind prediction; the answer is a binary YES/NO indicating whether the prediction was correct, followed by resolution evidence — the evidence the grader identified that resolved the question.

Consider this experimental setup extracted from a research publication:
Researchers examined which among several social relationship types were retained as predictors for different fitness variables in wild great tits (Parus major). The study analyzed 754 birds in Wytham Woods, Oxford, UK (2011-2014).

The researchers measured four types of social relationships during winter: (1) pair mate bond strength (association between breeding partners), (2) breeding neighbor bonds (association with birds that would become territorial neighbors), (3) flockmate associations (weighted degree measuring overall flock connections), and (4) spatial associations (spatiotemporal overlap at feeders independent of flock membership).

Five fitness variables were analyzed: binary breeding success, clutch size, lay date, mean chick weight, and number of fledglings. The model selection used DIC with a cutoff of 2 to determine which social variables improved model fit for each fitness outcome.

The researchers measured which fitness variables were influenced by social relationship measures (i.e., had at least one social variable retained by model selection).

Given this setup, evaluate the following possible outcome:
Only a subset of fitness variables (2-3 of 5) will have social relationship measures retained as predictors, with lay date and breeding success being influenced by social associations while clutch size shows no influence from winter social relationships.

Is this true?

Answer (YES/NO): NO